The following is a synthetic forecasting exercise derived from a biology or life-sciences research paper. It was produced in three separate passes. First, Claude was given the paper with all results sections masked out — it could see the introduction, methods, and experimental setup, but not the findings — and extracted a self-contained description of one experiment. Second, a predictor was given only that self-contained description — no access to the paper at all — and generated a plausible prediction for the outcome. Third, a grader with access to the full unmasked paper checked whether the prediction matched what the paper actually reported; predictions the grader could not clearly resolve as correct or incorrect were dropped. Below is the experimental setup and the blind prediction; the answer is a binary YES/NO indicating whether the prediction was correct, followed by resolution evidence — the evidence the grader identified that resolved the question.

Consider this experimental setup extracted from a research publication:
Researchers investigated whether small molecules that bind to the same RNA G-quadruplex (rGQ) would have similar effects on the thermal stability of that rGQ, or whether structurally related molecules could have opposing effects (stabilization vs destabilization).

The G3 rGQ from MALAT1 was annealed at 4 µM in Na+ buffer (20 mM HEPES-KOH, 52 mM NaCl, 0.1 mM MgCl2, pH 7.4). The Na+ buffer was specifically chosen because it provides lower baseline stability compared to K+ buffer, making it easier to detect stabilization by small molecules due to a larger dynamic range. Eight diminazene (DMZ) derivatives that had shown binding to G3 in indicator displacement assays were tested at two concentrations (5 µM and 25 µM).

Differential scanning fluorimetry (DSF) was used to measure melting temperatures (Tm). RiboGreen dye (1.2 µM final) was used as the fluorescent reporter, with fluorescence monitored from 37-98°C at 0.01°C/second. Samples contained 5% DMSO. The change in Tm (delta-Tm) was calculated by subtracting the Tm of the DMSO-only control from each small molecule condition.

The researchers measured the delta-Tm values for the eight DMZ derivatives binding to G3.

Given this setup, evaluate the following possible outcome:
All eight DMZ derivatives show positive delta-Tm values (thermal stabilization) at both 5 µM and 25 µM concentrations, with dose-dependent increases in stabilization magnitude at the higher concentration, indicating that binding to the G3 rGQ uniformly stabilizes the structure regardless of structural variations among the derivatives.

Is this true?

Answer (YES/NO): NO